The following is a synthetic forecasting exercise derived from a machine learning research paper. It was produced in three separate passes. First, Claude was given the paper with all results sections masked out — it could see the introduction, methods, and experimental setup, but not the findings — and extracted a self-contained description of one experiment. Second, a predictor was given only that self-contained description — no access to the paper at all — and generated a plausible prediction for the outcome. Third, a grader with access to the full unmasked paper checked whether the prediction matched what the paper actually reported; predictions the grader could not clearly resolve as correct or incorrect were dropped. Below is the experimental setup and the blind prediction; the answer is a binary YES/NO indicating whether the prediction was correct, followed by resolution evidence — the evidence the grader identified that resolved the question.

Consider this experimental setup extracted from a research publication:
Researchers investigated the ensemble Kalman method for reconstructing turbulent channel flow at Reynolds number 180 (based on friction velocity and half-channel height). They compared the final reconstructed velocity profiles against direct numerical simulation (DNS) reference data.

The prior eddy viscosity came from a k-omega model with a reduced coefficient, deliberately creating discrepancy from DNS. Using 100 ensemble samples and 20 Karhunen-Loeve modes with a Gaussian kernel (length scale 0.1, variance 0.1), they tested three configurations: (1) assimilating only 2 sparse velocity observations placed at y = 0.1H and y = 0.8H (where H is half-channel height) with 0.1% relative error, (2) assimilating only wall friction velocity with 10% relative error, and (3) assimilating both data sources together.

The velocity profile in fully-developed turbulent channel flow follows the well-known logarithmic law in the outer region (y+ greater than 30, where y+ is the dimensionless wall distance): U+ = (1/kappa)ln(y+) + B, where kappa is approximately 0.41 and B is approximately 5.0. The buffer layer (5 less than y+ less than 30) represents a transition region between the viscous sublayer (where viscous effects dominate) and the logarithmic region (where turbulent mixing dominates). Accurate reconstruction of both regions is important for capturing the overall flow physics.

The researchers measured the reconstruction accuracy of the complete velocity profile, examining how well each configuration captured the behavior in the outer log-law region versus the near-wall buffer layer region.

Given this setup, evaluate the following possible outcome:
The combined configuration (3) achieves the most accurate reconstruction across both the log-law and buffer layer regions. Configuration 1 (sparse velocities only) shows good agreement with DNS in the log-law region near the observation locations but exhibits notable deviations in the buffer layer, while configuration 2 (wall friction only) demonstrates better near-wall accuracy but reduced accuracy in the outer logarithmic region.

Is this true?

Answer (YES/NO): YES